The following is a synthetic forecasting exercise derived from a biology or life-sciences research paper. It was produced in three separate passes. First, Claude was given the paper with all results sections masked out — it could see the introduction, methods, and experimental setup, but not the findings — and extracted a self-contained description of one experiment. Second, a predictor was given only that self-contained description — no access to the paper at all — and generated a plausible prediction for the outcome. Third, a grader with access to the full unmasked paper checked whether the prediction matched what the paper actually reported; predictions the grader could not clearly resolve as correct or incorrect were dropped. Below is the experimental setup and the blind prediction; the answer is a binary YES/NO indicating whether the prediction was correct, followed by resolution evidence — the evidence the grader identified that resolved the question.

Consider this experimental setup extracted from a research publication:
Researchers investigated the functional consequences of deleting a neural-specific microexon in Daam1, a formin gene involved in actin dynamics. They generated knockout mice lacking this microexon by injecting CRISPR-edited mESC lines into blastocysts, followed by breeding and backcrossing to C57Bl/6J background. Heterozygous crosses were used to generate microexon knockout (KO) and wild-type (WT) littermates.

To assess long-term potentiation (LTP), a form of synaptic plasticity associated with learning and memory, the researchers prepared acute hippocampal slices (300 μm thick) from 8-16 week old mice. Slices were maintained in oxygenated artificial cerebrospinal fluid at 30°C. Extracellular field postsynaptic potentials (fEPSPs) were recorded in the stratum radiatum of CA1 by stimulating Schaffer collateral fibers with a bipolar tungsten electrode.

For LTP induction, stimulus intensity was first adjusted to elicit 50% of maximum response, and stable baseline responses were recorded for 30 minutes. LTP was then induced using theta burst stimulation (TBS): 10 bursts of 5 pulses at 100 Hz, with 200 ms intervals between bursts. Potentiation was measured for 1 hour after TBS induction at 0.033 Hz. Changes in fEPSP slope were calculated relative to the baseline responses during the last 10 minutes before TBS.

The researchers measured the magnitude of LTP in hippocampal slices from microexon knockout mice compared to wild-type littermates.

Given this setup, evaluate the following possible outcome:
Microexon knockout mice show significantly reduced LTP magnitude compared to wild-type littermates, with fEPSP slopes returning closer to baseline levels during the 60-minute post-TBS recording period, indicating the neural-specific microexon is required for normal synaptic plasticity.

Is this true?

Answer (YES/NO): YES